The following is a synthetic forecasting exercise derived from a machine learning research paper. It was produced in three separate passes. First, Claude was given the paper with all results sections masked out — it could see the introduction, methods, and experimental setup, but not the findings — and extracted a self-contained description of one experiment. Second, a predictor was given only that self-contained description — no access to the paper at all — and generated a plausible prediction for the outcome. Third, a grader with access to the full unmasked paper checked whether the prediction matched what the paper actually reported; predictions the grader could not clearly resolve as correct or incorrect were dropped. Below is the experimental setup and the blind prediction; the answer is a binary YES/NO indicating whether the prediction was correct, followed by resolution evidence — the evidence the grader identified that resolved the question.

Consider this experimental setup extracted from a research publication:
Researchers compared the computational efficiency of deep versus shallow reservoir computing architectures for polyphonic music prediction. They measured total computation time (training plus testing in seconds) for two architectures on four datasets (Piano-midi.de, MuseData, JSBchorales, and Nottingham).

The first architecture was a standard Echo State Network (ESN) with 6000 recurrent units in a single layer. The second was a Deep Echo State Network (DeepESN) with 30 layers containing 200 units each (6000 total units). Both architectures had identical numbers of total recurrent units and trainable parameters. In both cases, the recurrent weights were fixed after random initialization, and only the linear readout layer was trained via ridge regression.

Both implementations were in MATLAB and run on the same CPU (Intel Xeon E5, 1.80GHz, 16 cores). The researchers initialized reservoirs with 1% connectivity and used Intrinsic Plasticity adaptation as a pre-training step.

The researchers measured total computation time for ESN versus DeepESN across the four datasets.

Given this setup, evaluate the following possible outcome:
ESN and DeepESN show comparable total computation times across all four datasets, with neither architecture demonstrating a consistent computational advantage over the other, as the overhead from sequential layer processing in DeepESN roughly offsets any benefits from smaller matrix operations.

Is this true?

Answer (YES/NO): NO